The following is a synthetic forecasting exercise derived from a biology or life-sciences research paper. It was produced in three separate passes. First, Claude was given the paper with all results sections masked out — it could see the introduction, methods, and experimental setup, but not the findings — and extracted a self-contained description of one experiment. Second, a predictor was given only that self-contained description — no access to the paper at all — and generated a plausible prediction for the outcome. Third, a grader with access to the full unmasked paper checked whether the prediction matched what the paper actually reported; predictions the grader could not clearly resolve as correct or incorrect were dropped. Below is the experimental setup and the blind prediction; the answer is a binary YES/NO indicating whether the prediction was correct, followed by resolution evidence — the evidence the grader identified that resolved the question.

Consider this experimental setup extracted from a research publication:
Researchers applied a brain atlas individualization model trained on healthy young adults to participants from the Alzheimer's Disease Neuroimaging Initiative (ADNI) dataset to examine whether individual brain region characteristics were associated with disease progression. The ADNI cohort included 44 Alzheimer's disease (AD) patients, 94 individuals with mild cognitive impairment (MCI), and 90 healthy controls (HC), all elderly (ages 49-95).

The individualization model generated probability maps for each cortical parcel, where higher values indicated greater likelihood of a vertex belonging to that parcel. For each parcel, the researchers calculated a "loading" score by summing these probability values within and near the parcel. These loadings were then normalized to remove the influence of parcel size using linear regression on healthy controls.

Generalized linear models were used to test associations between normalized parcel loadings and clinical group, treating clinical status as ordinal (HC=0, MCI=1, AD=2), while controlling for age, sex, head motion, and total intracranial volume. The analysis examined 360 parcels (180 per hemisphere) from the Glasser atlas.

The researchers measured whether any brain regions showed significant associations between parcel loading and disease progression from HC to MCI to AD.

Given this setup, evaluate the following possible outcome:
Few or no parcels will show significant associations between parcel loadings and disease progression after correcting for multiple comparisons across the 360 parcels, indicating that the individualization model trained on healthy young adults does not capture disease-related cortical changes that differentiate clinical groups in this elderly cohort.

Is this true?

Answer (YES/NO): NO